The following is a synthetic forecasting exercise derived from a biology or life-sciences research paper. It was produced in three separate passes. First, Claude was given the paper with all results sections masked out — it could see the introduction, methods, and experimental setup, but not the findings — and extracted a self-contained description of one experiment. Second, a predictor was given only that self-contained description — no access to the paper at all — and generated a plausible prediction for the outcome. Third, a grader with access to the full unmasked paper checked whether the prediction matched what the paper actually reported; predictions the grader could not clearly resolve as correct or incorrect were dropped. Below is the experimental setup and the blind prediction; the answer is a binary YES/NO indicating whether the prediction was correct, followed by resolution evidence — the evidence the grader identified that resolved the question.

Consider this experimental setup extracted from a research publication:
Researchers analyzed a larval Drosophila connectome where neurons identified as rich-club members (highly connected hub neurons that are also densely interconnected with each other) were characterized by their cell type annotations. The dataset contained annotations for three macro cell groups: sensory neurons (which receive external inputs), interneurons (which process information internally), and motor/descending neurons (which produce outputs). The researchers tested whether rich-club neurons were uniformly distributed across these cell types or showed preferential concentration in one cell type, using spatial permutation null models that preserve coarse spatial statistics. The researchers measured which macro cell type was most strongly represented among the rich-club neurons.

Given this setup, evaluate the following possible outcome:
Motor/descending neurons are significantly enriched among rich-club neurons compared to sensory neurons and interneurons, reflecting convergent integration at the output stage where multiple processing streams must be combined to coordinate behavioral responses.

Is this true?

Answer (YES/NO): NO